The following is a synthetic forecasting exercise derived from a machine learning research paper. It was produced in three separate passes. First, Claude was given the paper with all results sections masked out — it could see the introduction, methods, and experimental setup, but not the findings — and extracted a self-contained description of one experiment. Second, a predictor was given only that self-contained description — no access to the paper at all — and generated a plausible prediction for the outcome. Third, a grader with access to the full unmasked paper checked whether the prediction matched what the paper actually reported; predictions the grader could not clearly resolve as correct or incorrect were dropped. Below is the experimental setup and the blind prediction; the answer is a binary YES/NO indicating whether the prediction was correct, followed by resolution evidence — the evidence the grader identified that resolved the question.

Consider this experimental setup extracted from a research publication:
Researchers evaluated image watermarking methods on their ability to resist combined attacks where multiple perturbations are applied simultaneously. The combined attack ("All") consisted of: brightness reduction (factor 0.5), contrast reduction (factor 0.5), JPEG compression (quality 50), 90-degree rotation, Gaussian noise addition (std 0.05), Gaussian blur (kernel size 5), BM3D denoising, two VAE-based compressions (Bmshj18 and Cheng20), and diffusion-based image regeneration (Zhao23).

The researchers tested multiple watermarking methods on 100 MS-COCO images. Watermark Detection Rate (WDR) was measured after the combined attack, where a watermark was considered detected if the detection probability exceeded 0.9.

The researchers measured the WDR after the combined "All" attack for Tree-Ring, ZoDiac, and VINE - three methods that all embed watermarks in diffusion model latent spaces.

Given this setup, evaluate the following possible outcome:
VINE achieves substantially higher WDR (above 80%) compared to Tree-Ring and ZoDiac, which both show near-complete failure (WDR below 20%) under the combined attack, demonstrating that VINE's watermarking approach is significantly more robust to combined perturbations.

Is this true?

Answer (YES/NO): NO